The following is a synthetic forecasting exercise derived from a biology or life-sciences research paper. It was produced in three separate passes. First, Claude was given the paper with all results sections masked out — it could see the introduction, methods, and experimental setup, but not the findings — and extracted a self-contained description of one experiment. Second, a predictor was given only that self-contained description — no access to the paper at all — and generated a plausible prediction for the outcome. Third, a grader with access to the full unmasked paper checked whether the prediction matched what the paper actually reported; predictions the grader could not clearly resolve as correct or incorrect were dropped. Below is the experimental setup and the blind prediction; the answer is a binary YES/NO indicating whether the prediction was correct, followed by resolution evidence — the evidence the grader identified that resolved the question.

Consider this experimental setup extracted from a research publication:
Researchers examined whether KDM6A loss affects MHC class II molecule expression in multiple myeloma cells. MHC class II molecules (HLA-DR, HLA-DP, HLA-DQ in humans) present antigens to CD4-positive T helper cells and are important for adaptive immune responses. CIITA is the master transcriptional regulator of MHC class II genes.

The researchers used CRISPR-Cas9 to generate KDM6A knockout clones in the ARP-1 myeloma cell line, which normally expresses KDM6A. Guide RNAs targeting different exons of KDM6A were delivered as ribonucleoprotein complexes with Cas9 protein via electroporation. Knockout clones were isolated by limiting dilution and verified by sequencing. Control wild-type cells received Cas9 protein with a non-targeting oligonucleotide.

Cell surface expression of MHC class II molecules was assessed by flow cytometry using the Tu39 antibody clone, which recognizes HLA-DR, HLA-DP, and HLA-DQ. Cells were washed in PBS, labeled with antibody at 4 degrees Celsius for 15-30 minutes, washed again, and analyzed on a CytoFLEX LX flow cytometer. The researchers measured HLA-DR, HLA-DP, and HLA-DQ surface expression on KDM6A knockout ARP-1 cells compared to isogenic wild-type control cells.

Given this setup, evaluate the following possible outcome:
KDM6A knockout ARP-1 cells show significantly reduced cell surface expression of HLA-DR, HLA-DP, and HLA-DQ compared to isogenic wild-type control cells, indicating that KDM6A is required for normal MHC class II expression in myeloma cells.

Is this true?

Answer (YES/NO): NO